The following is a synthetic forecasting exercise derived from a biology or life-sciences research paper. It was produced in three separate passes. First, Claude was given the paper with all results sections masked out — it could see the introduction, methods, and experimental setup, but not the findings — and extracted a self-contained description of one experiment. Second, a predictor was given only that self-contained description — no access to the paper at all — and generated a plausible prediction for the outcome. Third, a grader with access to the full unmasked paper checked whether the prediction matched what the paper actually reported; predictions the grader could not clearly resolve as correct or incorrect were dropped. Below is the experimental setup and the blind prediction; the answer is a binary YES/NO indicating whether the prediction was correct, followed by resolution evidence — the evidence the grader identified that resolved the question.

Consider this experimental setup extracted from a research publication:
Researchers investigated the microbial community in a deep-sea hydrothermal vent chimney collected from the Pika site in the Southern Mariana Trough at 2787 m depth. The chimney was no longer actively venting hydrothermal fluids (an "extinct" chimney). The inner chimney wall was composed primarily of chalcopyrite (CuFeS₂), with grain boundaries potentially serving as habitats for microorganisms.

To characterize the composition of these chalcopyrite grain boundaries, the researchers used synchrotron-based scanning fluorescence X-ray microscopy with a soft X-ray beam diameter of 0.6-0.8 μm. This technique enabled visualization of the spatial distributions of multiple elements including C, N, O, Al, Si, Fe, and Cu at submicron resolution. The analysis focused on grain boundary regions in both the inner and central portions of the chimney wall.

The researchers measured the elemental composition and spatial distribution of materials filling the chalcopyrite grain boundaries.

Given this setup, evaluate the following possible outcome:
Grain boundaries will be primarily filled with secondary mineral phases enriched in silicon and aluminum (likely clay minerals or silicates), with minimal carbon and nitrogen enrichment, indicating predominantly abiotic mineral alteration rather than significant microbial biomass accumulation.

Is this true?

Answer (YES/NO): NO